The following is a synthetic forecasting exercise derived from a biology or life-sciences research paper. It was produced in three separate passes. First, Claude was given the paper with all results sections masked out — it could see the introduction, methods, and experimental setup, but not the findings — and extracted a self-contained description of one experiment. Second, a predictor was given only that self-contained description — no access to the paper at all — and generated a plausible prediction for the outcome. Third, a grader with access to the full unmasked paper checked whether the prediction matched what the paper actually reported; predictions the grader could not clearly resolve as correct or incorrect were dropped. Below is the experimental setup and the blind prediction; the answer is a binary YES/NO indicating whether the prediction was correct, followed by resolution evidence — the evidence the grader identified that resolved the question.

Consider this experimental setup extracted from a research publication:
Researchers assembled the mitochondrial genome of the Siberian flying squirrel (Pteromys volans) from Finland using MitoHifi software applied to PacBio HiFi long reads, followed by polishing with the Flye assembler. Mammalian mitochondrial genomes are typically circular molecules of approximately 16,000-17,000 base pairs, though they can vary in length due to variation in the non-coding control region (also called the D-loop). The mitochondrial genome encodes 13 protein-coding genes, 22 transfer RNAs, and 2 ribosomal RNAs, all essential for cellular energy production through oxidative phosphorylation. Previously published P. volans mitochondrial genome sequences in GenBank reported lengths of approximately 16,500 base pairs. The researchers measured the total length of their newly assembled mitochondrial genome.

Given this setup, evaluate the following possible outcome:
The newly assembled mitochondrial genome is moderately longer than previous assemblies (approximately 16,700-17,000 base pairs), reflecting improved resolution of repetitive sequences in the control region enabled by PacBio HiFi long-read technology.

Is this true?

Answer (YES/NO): NO